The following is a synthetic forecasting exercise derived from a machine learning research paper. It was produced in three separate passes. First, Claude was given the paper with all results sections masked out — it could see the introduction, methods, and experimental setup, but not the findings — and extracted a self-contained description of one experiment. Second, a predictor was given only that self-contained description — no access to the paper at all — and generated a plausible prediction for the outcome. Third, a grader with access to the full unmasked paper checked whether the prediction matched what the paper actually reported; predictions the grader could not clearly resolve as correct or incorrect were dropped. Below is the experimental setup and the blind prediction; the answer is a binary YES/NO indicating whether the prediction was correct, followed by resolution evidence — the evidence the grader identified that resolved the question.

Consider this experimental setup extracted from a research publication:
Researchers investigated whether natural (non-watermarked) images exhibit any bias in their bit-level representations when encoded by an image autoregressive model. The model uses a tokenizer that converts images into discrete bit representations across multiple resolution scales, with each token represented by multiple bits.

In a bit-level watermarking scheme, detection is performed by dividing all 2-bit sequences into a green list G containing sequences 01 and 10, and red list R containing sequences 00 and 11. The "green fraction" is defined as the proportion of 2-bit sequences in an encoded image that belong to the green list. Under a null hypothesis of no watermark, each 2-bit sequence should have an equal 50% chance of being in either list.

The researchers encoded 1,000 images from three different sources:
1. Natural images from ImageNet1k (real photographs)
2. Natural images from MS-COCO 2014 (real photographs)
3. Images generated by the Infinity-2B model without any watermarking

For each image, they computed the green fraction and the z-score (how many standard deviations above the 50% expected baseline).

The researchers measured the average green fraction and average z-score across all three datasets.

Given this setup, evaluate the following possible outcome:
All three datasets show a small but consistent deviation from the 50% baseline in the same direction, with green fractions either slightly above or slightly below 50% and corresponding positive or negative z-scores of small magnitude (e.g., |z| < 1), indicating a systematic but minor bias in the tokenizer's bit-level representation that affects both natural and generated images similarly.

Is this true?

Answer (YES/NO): NO